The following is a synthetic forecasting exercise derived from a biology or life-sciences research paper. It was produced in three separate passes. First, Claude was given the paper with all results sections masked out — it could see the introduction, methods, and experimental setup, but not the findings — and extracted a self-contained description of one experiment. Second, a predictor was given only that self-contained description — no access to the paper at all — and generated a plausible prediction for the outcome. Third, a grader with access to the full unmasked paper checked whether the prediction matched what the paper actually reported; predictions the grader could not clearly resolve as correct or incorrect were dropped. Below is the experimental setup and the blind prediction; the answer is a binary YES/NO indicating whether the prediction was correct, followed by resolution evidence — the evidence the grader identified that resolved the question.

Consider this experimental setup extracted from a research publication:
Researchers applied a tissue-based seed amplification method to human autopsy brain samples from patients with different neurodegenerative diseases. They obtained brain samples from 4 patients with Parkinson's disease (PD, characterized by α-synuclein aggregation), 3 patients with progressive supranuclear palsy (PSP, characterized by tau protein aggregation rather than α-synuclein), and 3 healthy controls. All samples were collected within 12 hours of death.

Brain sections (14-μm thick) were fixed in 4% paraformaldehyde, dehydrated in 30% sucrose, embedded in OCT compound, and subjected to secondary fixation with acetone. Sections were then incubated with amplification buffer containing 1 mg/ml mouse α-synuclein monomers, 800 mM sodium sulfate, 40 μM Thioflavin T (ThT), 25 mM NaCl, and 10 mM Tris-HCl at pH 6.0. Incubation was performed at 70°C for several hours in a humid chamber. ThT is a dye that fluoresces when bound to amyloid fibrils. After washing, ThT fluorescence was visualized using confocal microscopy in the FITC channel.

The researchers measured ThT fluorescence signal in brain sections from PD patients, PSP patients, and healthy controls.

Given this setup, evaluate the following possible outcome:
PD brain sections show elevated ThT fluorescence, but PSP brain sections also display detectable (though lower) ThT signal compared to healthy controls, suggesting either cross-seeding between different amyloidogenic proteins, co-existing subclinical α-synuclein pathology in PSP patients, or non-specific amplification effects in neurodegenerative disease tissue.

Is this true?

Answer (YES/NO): NO